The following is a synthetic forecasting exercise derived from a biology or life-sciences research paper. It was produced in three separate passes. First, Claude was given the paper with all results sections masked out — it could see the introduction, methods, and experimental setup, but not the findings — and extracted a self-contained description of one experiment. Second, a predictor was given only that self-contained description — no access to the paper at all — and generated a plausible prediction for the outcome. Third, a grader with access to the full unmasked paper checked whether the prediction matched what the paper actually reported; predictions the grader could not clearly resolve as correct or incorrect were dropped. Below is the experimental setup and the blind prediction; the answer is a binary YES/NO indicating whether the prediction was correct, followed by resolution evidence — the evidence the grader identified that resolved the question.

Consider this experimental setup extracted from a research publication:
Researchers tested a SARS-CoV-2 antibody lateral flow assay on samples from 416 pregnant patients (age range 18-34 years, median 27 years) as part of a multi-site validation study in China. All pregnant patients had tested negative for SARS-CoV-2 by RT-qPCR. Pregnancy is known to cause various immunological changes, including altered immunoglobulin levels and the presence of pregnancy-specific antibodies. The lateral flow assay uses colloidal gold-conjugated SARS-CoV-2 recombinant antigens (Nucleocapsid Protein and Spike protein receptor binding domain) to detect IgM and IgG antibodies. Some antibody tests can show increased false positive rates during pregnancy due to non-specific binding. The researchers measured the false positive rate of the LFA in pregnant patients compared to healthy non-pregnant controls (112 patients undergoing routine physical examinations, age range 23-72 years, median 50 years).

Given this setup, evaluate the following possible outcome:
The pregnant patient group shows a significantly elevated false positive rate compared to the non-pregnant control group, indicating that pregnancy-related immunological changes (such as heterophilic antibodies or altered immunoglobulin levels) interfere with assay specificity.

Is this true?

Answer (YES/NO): NO